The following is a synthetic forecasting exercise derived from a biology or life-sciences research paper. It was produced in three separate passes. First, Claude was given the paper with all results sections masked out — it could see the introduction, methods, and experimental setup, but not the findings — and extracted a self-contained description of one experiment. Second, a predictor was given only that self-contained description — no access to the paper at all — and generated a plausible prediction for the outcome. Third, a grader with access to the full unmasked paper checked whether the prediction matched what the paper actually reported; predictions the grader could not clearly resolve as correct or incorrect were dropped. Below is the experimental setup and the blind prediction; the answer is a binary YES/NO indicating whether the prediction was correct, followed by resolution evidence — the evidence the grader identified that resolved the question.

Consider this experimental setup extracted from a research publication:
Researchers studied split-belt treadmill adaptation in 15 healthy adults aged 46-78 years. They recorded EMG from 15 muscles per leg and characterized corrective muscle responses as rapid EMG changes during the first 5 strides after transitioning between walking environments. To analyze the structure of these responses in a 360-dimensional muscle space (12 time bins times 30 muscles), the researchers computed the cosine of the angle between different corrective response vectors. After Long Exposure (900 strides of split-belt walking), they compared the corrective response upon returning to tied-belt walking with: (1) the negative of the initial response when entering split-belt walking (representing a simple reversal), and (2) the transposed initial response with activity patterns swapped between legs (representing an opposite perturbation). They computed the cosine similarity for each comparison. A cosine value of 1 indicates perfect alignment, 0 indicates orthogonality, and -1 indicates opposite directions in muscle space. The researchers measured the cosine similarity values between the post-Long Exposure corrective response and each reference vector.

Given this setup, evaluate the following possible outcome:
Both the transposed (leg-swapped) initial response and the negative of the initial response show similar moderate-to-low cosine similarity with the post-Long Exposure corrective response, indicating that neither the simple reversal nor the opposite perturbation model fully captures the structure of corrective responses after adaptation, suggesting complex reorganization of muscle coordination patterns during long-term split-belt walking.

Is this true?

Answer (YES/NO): NO